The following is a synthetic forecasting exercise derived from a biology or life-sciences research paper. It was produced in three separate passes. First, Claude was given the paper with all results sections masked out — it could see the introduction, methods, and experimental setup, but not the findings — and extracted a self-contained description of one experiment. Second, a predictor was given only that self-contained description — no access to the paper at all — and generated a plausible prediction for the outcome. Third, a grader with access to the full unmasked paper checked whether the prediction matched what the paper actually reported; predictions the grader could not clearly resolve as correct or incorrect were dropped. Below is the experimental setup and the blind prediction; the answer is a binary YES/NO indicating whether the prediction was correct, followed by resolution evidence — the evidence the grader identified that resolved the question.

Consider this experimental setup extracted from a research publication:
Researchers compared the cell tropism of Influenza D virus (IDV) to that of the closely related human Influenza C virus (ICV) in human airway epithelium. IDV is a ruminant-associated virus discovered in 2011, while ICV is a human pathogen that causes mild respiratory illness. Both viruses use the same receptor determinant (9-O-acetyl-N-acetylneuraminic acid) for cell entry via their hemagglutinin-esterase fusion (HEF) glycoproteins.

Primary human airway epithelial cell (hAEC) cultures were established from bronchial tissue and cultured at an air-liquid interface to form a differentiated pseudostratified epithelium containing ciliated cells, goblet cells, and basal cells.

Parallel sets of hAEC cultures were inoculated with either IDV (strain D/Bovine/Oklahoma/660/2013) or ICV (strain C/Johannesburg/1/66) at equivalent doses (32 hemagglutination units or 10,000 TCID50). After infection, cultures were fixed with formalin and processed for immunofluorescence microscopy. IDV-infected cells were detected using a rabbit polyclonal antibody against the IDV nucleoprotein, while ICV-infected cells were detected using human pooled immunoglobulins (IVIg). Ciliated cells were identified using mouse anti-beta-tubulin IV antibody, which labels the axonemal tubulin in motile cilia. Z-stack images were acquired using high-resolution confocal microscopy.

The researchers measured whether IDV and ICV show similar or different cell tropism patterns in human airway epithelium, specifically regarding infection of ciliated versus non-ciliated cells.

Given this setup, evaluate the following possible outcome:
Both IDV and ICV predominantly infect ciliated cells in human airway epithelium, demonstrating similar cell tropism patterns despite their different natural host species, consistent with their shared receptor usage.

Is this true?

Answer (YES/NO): YES